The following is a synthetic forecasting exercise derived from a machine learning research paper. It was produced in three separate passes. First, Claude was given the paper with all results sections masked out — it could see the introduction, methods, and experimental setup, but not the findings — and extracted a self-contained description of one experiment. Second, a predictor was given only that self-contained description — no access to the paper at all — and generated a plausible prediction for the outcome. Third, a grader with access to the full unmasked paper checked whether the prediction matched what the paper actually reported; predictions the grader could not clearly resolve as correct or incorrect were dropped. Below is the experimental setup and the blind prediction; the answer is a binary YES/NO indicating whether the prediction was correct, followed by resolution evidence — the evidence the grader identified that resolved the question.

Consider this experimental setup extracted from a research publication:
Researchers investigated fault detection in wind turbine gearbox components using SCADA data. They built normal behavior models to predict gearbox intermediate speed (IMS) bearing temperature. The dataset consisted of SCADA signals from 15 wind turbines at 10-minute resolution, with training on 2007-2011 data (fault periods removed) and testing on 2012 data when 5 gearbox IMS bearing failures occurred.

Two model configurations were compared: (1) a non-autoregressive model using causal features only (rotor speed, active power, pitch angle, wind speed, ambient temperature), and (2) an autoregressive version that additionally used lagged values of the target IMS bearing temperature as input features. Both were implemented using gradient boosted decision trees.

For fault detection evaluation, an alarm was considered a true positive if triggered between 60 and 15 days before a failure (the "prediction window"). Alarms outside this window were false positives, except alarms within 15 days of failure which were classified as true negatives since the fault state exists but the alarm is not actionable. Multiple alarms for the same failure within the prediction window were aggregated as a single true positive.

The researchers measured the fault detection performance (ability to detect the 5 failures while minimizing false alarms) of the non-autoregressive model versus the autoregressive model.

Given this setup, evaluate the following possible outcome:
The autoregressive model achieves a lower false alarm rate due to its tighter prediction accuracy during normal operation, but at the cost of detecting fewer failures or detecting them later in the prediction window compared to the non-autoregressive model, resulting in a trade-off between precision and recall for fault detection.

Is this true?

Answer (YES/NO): NO